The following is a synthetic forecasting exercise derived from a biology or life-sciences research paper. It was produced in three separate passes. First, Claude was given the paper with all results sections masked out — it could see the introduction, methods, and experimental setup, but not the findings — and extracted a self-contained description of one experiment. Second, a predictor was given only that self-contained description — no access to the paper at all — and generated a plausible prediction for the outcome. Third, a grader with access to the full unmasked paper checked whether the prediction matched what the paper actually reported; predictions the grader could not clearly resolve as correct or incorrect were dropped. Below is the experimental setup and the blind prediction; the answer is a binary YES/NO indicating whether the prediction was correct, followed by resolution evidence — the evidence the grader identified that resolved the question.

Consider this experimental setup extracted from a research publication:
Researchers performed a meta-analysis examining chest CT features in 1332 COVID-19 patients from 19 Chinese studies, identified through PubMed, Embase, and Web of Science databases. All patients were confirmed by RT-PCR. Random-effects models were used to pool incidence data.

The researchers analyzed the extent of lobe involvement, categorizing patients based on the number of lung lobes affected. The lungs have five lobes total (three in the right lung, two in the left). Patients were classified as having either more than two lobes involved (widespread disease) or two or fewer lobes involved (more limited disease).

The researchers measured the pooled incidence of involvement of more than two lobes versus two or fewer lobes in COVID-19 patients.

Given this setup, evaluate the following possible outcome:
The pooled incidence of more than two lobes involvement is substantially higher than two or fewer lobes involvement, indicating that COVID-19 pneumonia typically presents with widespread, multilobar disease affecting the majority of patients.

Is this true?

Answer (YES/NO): YES